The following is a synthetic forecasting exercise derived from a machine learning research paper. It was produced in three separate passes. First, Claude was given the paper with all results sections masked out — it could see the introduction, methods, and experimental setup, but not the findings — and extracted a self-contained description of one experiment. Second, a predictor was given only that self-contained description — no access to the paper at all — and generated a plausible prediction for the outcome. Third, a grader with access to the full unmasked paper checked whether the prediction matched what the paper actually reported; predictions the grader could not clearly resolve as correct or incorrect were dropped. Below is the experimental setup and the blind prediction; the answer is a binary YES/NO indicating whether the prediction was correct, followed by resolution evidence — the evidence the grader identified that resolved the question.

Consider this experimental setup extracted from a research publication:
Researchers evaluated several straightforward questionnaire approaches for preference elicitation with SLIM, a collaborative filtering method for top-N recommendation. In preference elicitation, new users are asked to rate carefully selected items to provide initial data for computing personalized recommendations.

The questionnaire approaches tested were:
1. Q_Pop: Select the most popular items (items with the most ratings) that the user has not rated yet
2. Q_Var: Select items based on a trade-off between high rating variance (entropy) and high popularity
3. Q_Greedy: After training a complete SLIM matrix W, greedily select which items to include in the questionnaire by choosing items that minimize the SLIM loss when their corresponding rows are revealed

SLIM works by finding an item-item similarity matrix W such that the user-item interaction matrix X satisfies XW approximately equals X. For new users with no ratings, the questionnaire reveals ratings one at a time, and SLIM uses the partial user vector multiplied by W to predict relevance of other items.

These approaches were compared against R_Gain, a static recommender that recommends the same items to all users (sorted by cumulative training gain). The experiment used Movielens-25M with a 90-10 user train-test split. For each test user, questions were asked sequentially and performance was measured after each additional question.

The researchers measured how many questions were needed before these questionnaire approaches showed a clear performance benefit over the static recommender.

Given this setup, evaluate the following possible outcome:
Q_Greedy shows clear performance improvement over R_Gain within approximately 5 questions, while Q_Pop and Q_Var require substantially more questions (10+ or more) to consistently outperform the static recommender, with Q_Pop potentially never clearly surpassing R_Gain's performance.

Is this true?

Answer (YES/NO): NO